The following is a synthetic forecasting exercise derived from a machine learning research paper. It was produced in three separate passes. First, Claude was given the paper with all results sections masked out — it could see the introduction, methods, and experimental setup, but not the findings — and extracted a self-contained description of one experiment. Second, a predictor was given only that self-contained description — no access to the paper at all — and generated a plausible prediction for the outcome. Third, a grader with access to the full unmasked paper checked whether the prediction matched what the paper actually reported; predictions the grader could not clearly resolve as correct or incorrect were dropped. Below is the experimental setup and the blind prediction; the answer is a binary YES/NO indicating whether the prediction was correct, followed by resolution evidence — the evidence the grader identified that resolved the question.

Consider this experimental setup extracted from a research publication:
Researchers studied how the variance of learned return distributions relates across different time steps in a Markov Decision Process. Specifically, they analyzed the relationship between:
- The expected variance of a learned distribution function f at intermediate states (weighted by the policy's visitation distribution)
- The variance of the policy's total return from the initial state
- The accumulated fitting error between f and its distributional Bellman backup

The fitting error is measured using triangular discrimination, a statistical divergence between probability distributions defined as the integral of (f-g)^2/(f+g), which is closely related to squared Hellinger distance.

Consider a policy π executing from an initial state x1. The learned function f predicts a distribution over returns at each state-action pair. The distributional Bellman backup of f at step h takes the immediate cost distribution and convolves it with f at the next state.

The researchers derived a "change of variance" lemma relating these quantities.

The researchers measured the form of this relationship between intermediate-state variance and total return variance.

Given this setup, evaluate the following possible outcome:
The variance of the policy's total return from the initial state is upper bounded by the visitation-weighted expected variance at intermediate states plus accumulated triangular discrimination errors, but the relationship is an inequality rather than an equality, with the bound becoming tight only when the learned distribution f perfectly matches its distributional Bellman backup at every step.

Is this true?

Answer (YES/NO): NO